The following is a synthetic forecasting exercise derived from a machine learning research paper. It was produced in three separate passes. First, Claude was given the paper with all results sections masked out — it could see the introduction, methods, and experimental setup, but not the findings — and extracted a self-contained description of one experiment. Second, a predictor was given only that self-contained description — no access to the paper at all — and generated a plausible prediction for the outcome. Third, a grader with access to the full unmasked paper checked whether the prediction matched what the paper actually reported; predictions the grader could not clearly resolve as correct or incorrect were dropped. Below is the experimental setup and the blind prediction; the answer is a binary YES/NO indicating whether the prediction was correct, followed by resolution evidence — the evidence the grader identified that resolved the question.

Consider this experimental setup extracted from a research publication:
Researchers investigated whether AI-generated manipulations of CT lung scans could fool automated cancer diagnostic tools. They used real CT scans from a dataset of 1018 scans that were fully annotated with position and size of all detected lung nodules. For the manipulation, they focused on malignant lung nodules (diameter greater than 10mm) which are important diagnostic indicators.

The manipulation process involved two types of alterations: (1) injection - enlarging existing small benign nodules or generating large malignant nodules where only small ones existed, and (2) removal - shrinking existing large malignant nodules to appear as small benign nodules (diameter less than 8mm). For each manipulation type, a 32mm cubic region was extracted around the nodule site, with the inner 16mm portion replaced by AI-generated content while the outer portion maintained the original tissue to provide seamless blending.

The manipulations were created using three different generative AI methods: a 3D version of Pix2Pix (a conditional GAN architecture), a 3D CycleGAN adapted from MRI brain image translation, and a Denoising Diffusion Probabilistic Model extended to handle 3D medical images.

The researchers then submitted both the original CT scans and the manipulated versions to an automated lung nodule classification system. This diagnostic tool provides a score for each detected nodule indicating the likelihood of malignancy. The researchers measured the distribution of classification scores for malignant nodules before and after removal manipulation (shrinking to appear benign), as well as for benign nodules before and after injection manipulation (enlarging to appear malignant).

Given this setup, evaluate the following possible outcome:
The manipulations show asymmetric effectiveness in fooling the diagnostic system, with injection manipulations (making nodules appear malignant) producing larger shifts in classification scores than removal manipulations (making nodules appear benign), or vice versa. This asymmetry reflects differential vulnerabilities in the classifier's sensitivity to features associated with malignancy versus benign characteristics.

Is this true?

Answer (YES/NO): NO